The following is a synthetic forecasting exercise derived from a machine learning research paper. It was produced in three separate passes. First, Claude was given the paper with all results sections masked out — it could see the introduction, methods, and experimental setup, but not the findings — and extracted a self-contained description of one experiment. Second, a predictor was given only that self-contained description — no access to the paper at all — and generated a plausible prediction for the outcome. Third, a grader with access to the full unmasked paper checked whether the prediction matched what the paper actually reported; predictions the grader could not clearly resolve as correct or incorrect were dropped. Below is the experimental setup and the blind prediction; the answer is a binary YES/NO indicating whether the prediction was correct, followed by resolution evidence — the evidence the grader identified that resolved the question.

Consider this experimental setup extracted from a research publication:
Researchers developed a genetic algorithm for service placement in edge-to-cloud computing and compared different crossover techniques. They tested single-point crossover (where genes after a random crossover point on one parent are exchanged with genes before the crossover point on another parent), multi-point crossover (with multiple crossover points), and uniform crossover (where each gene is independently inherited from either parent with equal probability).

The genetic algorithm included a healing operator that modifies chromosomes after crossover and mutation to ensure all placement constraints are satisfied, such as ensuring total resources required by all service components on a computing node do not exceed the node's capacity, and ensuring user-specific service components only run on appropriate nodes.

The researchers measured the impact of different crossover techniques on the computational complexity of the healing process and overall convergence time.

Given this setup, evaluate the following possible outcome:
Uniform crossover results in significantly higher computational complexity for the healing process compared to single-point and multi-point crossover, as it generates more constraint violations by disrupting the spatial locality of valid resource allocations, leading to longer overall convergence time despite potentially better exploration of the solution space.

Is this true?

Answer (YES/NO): NO